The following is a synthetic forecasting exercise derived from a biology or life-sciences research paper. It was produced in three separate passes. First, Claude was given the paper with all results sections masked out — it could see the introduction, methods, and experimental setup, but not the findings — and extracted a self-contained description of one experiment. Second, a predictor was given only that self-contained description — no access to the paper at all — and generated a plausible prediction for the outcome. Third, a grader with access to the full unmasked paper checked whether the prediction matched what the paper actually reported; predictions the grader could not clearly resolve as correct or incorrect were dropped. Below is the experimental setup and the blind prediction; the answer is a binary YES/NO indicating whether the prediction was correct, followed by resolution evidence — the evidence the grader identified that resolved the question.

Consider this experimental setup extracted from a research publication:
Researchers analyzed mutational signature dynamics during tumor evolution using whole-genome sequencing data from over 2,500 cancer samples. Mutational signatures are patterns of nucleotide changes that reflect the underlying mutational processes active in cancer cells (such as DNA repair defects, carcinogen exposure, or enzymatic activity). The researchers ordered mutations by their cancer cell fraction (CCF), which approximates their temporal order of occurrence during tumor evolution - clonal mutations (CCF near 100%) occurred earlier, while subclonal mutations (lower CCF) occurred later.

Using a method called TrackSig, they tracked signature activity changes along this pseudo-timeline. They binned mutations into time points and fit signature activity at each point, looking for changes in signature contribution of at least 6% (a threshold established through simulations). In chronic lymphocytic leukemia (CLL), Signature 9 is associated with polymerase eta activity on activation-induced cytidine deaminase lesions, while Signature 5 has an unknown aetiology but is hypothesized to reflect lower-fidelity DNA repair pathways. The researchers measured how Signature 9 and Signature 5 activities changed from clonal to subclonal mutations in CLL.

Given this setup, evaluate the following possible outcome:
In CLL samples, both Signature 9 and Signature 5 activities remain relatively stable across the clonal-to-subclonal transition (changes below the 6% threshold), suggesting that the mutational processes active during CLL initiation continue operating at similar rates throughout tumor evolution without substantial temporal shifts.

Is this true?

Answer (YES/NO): NO